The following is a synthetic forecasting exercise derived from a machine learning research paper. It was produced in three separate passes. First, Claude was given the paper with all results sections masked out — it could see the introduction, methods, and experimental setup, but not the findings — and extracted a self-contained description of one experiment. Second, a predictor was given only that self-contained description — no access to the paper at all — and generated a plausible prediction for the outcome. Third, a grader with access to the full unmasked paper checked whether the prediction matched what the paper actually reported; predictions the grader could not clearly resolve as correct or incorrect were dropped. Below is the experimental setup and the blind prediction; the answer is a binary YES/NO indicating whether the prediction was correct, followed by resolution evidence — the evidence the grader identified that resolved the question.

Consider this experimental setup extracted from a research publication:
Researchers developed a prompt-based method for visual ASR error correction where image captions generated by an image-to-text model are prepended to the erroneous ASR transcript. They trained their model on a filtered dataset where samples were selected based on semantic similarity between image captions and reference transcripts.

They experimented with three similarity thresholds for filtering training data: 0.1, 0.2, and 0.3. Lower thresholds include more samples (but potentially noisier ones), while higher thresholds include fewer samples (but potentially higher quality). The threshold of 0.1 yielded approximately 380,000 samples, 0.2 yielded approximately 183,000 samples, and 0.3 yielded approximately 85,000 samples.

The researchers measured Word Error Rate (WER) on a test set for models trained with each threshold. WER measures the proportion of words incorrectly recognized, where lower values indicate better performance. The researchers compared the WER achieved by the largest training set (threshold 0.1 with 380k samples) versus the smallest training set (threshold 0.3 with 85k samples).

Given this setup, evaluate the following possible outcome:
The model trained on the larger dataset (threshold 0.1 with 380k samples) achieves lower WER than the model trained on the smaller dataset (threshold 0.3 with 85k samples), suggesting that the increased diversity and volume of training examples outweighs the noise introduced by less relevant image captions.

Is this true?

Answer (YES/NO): NO